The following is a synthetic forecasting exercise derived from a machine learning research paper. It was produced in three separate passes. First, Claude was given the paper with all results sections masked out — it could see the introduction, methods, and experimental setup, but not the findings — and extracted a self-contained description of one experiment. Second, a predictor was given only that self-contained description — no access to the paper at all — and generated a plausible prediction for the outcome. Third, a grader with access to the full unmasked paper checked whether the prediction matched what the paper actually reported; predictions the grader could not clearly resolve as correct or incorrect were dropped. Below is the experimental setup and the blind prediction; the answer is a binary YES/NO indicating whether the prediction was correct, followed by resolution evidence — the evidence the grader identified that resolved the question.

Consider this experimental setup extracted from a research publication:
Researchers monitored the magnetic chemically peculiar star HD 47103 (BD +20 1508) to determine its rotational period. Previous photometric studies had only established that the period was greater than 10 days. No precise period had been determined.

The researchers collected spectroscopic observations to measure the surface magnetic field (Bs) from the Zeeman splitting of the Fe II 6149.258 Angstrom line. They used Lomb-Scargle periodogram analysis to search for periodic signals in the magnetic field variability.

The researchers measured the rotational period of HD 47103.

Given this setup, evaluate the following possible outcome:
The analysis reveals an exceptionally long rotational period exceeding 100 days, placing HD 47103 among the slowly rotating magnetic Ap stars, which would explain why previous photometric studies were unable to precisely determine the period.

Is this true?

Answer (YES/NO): NO